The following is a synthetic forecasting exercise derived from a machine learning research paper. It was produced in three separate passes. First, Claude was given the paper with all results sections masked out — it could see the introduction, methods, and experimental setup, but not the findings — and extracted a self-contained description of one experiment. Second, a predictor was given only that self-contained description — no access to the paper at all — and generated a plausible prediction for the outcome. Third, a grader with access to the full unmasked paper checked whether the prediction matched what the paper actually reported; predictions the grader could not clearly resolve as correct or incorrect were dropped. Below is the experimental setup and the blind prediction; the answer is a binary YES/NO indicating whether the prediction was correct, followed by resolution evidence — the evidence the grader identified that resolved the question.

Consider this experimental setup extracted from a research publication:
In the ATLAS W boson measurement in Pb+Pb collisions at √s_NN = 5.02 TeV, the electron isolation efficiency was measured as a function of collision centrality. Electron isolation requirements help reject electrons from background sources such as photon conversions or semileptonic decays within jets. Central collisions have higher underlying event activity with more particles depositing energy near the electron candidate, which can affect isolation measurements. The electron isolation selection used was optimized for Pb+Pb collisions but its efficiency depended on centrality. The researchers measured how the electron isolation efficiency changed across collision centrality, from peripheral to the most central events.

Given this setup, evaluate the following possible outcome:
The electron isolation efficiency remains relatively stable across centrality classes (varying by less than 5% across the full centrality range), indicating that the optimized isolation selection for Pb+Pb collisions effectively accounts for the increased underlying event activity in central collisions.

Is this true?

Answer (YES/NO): NO